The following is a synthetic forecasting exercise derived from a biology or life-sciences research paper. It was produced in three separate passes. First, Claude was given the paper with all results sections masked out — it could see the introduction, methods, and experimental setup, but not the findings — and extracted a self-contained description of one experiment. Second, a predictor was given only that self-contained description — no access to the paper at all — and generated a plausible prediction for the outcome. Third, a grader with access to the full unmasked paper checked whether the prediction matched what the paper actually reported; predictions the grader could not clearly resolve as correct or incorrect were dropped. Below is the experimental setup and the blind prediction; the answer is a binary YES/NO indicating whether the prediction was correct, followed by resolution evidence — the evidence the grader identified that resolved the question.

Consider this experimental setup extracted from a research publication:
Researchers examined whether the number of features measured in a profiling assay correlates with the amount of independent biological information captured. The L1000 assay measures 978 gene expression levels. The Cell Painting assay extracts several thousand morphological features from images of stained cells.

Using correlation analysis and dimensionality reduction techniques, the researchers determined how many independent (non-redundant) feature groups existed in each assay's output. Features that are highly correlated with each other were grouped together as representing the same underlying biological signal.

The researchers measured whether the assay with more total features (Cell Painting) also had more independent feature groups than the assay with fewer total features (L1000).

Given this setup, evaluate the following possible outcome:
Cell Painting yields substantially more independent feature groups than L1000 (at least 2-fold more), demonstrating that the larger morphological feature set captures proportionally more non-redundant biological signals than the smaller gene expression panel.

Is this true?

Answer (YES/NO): NO